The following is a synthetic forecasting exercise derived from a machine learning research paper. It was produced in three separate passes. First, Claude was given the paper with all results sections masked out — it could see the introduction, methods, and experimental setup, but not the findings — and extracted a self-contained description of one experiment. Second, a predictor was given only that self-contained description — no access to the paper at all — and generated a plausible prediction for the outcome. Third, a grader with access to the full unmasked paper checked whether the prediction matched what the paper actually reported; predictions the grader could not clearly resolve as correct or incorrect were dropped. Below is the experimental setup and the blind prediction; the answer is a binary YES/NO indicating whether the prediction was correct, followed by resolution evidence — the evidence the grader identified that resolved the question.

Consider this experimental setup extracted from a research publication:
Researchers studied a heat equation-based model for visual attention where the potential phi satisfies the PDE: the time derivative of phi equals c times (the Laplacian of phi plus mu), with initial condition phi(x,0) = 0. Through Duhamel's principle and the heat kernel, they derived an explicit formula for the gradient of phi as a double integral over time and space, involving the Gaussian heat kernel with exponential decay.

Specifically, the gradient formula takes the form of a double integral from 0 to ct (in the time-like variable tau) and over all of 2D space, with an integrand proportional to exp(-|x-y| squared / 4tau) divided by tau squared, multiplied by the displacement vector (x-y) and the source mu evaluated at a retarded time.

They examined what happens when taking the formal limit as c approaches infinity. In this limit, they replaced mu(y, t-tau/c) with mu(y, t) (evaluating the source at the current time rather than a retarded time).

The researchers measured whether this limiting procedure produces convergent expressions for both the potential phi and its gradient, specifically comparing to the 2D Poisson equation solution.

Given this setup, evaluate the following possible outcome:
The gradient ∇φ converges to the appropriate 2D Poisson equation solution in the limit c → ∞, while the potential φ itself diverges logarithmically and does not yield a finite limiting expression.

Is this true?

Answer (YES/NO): YES